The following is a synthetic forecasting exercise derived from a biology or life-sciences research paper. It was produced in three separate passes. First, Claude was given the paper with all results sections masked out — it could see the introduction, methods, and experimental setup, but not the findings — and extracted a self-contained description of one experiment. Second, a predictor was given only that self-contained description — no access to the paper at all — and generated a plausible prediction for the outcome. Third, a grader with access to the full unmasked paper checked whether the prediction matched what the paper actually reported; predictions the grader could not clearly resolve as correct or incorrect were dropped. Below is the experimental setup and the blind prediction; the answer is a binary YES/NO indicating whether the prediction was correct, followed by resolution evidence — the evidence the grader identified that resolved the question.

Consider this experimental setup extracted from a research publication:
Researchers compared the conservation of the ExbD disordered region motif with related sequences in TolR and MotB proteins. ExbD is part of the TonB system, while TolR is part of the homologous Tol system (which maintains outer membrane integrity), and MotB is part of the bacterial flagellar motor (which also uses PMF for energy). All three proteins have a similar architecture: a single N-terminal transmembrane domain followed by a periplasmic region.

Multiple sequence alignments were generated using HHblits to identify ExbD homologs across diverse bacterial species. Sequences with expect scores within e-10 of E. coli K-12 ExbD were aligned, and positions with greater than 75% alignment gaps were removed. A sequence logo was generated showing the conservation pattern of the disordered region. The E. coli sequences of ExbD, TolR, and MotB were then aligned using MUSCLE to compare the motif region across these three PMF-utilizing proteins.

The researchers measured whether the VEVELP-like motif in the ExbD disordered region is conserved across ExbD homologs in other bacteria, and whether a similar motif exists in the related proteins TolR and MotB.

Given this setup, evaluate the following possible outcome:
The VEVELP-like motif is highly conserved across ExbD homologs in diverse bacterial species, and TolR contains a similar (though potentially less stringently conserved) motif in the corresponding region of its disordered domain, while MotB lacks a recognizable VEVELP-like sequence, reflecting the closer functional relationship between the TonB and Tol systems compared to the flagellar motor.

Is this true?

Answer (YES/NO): YES